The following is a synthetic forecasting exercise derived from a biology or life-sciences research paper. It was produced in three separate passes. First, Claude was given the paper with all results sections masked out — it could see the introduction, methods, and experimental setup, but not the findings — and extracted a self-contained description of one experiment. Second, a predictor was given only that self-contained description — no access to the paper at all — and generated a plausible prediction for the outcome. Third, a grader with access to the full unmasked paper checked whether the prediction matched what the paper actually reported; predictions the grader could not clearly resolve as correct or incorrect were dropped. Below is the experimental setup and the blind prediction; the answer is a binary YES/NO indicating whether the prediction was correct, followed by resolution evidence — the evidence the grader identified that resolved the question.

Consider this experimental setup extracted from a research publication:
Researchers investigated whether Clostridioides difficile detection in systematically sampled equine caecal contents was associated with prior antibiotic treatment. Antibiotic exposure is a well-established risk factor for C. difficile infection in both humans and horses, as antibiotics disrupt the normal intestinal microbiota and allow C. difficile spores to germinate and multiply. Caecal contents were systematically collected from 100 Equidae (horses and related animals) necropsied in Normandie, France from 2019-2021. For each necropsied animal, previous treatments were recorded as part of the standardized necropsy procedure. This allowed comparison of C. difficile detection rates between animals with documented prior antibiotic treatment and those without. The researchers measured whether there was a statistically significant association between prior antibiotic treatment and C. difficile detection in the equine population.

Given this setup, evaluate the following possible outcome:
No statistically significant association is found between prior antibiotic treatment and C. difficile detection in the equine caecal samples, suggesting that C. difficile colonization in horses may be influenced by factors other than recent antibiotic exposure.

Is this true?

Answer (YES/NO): YES